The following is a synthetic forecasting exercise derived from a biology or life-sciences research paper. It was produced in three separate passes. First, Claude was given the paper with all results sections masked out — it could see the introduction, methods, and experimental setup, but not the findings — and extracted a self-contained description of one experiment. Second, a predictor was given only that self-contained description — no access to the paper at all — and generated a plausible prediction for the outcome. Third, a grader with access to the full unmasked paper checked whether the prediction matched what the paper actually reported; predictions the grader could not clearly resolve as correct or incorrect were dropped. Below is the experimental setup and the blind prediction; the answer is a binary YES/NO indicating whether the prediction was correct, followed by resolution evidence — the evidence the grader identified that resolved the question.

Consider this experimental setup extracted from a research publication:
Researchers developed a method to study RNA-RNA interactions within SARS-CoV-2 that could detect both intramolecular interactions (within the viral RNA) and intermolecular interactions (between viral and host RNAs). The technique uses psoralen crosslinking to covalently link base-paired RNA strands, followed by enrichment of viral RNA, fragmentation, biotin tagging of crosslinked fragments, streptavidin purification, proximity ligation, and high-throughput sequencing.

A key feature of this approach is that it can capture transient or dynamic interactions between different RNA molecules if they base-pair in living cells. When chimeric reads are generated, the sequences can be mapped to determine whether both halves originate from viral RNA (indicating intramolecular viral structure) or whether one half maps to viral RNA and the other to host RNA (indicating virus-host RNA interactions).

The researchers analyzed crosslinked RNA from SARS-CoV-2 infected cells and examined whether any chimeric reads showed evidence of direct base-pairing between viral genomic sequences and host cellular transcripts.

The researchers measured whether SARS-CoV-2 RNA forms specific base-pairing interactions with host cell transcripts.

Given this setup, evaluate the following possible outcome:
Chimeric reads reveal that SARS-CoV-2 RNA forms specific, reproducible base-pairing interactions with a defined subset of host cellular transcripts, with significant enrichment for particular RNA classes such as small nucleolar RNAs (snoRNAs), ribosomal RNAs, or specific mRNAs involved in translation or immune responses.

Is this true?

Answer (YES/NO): NO